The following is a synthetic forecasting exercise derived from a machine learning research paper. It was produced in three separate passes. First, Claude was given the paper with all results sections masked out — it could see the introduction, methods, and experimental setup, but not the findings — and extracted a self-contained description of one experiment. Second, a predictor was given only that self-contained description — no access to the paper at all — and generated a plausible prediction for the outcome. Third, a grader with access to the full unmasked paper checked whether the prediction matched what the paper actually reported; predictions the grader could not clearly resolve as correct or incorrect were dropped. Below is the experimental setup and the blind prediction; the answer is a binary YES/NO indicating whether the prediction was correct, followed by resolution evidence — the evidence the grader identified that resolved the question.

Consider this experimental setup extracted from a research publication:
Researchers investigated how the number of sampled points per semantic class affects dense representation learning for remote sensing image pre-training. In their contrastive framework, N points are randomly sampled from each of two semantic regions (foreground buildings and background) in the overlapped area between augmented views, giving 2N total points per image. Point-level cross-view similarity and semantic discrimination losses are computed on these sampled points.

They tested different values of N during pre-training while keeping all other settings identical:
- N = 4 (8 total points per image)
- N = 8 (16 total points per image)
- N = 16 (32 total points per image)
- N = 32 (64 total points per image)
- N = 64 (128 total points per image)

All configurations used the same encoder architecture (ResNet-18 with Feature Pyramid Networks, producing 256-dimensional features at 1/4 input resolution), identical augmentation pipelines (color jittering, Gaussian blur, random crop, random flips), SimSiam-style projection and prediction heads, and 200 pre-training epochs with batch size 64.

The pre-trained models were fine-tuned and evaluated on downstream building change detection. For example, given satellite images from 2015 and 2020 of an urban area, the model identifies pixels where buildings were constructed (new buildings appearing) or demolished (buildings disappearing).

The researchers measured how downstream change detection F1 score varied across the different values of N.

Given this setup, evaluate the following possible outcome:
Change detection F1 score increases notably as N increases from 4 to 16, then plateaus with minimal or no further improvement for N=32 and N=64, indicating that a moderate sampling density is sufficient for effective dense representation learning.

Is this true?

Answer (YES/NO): NO